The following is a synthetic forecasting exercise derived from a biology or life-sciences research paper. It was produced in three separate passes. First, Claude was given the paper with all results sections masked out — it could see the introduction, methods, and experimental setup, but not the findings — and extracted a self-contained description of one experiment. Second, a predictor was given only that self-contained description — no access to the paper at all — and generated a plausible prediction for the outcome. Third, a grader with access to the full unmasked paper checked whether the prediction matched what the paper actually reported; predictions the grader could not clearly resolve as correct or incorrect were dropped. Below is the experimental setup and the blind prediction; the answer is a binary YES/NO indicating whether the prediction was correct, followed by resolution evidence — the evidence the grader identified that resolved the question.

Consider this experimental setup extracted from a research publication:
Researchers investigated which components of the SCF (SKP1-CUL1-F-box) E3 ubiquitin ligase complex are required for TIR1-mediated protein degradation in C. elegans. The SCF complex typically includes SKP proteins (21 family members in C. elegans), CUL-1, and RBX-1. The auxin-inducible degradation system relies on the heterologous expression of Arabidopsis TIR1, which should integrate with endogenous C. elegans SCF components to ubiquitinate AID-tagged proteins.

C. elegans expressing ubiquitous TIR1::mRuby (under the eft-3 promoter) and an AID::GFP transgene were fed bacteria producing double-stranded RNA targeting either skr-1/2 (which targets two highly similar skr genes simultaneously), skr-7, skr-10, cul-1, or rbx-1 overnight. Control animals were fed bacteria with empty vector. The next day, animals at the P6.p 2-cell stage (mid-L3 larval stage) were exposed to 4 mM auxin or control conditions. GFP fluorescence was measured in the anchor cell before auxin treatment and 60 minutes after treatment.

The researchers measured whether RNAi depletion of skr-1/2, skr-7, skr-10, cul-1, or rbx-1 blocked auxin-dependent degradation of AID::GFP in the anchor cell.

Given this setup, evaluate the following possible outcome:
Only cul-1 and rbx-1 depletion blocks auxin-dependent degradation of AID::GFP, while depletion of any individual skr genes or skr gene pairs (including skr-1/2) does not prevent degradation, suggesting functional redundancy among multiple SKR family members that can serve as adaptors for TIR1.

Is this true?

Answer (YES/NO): NO